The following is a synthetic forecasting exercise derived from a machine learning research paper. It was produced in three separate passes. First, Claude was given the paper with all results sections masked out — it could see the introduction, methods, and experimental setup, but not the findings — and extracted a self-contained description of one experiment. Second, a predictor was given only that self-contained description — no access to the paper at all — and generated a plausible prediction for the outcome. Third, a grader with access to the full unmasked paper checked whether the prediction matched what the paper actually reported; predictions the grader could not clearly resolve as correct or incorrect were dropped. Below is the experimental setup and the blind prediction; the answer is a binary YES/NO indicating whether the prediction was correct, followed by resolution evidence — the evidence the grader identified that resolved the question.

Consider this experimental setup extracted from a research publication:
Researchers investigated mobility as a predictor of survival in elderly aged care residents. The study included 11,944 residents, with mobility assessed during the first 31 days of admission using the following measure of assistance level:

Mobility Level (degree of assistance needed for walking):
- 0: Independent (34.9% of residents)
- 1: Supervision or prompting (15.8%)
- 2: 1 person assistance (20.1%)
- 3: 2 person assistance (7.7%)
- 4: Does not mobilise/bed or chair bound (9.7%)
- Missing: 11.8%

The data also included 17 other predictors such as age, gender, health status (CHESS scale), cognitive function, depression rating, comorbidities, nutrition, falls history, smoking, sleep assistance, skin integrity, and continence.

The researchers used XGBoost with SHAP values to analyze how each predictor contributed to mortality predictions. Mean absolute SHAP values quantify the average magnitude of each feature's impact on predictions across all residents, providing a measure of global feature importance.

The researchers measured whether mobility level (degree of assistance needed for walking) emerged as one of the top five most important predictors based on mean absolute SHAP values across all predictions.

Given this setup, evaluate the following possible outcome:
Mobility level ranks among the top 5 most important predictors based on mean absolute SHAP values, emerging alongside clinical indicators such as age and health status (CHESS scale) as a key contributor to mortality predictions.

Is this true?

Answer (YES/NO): YES